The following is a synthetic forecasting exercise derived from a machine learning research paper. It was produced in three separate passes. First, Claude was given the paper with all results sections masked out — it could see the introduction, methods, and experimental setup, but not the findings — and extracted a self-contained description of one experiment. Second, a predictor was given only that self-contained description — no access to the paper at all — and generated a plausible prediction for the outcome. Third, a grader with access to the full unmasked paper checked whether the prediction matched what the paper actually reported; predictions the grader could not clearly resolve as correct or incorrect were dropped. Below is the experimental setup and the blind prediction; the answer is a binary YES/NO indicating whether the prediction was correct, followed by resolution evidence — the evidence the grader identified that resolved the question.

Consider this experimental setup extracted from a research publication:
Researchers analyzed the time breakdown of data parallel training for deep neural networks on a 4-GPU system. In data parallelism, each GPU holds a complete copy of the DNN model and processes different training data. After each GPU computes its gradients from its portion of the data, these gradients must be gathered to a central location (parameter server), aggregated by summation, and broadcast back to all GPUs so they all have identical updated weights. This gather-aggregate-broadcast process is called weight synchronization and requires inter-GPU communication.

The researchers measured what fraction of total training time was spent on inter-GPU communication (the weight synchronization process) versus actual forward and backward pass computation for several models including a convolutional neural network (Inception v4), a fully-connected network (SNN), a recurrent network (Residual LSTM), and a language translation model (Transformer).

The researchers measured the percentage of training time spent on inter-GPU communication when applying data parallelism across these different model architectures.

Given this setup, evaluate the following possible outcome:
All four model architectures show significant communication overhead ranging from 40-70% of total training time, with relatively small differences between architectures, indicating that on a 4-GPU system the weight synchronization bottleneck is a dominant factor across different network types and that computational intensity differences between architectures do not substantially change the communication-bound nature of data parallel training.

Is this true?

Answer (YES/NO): NO